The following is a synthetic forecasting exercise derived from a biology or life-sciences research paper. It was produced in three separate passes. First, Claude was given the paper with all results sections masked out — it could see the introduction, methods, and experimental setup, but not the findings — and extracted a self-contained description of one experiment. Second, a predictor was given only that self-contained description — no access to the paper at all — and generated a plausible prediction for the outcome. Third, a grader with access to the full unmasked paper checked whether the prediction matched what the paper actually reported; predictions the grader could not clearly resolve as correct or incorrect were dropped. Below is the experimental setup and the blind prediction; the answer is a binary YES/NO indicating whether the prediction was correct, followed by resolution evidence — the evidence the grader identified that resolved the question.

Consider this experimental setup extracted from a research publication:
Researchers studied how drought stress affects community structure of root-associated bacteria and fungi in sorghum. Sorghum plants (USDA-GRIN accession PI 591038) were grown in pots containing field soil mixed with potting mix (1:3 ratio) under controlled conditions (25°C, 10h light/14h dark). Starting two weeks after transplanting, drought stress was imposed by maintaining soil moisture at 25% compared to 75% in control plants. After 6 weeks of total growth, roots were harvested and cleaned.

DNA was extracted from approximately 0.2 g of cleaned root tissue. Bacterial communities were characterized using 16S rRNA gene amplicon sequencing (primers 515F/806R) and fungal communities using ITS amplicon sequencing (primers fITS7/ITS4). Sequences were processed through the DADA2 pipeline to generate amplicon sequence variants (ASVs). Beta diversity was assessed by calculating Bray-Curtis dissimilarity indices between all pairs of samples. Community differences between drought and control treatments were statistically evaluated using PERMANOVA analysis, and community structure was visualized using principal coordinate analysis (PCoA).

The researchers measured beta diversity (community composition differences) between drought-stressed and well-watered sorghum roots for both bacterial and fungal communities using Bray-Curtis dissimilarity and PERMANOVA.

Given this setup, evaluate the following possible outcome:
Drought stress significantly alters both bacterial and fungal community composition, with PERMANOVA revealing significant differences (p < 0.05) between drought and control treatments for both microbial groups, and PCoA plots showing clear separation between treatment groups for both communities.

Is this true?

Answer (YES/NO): YES